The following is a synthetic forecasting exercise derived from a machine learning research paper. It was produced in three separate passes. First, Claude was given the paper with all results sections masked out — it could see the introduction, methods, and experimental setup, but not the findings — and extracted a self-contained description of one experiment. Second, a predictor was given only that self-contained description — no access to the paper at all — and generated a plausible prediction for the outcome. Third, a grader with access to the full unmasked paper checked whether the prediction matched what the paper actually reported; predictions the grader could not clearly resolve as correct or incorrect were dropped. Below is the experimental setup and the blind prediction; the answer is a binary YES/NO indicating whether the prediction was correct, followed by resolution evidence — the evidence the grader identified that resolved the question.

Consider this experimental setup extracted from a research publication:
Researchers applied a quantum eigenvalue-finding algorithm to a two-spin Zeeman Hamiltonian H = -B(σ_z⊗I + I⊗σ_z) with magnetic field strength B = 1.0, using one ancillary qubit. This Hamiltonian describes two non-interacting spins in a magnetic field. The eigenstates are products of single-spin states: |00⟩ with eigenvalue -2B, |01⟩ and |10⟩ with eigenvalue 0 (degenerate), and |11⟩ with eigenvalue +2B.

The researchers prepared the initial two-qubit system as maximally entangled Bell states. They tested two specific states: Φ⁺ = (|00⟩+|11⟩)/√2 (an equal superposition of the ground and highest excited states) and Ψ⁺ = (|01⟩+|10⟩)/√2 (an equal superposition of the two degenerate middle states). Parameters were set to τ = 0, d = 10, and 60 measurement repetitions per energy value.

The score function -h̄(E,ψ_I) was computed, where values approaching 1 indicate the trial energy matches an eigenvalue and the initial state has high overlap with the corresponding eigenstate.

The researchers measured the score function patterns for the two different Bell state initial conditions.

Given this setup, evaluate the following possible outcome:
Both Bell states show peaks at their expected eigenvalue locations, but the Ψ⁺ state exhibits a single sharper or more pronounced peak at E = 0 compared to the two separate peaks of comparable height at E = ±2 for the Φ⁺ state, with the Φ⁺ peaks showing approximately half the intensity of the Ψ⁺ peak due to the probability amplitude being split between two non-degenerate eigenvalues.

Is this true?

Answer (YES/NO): YES